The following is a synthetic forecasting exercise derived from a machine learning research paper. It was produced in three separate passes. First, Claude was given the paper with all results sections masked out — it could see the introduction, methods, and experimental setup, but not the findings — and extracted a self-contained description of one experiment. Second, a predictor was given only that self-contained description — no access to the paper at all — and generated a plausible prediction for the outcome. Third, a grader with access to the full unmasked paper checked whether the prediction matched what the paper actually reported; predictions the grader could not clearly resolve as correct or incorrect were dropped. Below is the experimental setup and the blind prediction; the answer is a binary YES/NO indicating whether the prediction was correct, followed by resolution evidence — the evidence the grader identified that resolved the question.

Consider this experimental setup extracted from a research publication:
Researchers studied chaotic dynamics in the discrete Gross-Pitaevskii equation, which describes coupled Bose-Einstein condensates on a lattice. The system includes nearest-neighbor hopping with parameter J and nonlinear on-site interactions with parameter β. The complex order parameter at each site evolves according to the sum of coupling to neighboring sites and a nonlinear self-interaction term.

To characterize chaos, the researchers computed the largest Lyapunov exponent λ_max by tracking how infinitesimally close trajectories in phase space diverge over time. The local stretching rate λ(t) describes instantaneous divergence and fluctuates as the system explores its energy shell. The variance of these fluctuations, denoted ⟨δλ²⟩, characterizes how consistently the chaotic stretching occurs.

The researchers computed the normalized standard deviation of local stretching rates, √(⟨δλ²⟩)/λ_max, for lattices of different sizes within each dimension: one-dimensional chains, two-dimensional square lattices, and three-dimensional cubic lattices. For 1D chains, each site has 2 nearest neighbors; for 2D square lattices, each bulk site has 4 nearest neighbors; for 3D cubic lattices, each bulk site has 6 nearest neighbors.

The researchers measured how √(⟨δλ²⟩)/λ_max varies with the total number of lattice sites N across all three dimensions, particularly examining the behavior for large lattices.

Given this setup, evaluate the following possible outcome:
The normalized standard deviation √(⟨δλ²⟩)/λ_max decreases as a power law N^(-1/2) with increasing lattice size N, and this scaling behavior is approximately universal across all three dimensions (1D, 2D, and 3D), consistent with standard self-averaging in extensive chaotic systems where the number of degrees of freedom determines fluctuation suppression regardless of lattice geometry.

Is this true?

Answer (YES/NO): NO